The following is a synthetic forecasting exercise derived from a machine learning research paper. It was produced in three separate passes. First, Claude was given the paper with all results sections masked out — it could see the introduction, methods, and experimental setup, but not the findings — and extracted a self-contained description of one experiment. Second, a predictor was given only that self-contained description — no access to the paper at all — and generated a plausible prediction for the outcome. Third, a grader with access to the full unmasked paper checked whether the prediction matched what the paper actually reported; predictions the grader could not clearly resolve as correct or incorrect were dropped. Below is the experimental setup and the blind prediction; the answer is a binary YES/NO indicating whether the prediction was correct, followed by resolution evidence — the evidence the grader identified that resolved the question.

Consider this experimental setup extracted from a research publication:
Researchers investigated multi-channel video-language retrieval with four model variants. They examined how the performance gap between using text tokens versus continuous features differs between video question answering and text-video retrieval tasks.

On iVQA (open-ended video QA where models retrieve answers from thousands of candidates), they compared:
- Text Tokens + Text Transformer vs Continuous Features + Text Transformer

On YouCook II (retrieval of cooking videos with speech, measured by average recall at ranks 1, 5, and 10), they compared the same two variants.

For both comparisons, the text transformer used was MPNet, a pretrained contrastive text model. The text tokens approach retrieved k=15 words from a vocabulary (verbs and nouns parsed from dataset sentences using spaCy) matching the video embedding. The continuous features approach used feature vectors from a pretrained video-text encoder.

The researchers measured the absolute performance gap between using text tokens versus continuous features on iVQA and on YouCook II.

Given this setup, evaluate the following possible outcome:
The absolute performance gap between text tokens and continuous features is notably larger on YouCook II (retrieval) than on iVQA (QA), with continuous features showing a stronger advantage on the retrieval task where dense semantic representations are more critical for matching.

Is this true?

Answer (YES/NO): NO